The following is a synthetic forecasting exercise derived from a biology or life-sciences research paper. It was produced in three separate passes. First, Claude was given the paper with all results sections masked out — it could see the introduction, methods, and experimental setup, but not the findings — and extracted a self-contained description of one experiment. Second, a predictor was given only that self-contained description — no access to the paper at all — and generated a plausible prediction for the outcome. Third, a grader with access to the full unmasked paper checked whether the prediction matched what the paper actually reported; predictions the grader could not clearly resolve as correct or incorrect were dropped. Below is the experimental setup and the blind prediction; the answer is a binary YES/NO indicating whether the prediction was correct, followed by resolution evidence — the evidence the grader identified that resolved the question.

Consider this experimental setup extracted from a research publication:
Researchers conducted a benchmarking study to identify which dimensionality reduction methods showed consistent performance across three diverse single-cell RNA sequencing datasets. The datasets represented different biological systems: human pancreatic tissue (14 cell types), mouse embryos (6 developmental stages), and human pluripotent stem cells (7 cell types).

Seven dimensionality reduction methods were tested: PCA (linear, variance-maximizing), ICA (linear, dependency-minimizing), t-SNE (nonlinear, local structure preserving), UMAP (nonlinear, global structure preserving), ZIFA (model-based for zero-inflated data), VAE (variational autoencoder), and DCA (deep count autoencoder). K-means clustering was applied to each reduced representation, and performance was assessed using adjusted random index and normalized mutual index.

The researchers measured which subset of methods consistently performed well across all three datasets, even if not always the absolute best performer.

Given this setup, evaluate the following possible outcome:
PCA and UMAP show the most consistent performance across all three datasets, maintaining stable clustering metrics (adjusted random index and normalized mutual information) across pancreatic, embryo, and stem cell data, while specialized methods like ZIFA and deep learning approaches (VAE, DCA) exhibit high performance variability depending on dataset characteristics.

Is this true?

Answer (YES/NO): NO